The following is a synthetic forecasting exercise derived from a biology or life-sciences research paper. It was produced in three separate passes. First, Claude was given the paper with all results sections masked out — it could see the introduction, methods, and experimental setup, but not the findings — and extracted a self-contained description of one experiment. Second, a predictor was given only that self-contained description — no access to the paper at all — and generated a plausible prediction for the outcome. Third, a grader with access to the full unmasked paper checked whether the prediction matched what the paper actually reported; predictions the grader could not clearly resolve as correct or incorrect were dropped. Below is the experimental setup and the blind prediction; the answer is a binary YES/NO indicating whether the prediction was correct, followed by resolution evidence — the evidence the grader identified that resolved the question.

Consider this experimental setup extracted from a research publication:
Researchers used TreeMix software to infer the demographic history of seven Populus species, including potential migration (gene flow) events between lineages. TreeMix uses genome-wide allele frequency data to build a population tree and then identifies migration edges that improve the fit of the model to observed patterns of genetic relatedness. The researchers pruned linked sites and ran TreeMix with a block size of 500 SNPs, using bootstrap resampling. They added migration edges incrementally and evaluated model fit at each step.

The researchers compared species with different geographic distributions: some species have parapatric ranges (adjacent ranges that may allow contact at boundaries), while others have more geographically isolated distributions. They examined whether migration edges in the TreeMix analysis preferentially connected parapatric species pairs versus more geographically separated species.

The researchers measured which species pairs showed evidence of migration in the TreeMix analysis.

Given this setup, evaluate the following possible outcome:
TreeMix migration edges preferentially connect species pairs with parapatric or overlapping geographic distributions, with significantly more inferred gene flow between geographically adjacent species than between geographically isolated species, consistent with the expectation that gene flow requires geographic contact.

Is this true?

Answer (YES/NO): NO